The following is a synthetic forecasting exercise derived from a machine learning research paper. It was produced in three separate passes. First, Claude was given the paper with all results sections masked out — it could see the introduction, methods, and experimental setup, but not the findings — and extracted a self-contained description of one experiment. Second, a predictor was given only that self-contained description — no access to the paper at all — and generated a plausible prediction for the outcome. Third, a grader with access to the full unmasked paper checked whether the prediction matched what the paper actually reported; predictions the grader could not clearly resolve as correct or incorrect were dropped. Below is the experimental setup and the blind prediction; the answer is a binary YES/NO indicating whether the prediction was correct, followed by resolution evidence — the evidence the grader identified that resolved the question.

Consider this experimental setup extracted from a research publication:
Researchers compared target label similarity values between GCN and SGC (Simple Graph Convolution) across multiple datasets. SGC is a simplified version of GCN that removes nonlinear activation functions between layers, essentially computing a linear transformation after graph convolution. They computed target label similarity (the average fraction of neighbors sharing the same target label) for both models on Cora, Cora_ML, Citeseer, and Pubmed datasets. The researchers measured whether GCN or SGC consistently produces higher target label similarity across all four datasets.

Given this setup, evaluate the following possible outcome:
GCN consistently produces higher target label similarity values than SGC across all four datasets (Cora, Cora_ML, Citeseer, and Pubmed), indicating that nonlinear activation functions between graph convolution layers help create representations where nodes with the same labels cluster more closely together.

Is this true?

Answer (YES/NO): YES